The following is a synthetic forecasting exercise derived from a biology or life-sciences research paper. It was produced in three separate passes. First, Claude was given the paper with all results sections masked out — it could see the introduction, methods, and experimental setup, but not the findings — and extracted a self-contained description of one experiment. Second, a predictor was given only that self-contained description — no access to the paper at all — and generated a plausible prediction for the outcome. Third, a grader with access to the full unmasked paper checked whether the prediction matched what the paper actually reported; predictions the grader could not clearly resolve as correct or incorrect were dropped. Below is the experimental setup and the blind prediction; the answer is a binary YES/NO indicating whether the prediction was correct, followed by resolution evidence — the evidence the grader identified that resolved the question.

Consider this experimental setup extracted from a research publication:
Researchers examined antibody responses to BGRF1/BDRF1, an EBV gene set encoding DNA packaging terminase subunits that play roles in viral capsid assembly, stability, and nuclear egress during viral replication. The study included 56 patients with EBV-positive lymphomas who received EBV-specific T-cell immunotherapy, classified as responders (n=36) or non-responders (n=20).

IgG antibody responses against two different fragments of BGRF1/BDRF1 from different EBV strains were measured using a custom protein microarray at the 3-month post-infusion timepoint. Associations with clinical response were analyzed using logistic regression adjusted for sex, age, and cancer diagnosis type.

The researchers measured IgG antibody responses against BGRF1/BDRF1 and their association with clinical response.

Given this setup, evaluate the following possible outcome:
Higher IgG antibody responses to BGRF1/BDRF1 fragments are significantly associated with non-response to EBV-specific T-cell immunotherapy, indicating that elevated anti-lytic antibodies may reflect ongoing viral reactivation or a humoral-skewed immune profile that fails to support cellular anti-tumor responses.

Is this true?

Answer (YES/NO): YES